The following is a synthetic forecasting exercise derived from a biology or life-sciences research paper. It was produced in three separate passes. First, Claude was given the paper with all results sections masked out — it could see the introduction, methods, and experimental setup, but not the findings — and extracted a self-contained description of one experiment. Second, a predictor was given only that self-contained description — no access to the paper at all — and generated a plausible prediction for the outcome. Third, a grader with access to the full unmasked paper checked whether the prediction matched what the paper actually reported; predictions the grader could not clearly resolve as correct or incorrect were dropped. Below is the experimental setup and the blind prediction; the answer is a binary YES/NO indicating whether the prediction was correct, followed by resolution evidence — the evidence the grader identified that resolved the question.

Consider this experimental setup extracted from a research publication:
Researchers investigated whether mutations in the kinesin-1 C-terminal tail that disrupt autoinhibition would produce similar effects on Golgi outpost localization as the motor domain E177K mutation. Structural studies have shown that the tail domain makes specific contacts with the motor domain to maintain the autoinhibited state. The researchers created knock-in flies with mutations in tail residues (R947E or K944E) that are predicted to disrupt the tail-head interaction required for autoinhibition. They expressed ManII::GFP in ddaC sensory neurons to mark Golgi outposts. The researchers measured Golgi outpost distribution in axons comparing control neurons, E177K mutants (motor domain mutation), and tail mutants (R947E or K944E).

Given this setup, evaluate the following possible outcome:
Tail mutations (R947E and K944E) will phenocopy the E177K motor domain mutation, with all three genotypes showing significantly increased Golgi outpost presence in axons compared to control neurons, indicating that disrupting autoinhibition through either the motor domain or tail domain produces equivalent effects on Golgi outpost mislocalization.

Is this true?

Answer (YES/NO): YES